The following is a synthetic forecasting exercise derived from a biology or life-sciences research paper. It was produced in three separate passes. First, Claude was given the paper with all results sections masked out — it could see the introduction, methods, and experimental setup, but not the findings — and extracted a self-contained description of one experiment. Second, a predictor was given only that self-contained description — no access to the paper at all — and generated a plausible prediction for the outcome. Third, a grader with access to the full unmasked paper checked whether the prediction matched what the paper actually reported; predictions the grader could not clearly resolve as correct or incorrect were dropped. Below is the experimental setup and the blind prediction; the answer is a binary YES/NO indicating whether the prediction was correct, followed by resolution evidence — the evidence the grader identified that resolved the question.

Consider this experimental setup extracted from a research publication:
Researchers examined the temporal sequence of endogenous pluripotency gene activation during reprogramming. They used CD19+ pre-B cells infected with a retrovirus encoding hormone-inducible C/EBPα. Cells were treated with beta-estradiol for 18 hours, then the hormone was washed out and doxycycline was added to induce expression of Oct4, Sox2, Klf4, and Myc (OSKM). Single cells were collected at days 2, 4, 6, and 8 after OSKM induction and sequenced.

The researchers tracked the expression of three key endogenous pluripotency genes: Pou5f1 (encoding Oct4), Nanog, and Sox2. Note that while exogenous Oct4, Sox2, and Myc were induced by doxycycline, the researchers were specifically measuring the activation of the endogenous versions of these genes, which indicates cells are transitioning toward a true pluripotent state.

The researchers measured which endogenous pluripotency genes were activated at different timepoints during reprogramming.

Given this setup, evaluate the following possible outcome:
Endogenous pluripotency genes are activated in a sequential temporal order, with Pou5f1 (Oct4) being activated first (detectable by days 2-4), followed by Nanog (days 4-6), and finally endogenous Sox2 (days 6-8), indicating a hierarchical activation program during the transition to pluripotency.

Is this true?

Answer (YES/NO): YES